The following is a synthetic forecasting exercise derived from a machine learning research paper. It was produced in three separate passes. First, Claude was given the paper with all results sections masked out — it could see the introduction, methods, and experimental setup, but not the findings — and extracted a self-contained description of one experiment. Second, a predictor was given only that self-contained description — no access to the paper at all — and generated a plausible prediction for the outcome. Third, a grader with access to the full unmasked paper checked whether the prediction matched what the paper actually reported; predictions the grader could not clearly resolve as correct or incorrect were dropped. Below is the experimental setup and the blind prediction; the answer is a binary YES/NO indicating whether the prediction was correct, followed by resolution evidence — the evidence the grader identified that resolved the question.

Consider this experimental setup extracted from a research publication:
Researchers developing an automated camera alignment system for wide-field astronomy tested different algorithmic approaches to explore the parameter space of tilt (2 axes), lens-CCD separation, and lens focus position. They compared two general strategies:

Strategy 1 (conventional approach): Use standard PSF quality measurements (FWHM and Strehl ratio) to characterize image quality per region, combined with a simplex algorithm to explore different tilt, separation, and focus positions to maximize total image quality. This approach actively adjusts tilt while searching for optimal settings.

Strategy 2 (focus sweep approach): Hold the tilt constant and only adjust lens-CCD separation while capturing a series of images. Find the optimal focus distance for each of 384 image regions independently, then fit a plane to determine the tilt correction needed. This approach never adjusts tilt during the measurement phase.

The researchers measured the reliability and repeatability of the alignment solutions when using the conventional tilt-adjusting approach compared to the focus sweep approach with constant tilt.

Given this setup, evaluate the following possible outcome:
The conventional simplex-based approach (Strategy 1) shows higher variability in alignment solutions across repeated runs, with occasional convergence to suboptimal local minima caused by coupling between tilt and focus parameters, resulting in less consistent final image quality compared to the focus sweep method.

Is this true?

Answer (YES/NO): YES